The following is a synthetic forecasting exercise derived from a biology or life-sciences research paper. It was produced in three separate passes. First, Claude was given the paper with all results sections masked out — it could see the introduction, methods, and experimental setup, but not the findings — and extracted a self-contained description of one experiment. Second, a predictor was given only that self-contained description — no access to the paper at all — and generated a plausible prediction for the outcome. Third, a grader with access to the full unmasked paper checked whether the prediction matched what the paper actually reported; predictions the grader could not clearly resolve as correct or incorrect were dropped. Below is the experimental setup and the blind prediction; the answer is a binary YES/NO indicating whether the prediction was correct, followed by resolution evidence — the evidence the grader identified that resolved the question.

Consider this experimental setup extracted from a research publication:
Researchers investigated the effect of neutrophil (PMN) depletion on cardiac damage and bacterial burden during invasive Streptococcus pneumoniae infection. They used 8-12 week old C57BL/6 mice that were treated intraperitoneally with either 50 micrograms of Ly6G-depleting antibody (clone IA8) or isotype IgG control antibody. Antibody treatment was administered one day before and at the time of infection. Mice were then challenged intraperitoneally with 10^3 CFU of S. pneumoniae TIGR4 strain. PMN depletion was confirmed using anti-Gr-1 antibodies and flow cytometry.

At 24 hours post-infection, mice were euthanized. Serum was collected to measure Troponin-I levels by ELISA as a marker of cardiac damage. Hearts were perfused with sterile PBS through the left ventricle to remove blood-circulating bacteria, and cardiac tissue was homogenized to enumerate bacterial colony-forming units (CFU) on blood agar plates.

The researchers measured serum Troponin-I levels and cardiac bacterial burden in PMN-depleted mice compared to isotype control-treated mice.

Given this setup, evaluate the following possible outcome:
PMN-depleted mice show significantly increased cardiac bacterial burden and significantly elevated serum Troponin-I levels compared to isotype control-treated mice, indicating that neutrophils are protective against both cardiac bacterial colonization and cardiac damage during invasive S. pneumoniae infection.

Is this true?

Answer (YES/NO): NO